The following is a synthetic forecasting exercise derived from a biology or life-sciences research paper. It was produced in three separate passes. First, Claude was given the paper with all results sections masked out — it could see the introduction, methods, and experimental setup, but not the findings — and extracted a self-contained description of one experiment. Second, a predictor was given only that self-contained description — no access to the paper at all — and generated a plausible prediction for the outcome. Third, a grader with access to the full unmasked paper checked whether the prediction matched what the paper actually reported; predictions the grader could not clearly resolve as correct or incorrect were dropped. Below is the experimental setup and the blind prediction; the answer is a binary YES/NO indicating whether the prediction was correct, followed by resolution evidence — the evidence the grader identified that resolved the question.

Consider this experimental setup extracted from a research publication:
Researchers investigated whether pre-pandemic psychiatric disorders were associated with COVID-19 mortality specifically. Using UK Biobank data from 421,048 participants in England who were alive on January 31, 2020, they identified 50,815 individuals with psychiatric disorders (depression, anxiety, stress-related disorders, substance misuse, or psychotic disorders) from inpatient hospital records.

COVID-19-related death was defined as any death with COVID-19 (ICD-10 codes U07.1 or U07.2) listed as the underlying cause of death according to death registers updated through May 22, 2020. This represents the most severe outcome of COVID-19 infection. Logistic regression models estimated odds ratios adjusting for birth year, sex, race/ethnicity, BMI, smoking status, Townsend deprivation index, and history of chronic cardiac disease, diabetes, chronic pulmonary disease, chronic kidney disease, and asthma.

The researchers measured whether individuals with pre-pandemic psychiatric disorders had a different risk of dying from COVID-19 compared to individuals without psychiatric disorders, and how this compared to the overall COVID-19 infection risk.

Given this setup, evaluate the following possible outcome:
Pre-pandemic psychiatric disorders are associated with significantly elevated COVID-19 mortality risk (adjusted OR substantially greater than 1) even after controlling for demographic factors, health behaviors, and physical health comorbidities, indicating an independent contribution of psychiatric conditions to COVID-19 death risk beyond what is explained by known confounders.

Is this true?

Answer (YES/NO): YES